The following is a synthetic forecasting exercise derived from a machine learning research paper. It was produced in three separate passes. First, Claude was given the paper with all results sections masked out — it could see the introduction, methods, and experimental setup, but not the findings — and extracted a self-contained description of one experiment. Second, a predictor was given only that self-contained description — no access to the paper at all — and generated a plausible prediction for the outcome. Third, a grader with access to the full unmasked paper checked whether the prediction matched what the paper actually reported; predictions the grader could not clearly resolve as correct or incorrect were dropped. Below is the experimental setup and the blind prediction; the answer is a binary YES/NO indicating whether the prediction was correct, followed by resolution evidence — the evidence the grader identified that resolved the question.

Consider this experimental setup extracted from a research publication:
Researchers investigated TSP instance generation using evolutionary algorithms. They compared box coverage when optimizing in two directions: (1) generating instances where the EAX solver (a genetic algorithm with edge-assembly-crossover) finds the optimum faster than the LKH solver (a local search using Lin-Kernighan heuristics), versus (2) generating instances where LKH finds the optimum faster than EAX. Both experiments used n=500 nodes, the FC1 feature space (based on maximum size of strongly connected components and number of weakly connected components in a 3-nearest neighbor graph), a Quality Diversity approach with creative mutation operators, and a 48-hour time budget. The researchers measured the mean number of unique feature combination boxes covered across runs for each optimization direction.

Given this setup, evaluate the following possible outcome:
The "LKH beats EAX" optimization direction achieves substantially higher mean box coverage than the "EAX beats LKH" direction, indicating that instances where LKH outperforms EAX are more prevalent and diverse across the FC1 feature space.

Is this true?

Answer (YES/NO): NO